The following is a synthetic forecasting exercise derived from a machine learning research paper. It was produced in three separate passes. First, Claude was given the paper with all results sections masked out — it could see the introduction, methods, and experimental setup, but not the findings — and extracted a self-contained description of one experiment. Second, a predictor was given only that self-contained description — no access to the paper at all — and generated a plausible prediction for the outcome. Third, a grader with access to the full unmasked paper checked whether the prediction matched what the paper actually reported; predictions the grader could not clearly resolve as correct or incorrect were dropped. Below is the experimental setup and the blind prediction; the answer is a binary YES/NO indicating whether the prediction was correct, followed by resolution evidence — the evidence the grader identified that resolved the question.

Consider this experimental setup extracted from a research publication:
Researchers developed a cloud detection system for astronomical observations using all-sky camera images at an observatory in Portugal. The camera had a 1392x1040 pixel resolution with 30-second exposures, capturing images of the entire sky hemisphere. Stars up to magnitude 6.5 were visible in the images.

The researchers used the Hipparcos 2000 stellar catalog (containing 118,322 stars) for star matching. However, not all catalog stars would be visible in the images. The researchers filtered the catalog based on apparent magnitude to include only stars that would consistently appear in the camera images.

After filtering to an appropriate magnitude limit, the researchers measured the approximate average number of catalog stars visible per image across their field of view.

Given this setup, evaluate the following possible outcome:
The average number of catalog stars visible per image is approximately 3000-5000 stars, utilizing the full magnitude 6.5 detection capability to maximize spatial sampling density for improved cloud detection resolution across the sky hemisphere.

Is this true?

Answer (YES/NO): NO